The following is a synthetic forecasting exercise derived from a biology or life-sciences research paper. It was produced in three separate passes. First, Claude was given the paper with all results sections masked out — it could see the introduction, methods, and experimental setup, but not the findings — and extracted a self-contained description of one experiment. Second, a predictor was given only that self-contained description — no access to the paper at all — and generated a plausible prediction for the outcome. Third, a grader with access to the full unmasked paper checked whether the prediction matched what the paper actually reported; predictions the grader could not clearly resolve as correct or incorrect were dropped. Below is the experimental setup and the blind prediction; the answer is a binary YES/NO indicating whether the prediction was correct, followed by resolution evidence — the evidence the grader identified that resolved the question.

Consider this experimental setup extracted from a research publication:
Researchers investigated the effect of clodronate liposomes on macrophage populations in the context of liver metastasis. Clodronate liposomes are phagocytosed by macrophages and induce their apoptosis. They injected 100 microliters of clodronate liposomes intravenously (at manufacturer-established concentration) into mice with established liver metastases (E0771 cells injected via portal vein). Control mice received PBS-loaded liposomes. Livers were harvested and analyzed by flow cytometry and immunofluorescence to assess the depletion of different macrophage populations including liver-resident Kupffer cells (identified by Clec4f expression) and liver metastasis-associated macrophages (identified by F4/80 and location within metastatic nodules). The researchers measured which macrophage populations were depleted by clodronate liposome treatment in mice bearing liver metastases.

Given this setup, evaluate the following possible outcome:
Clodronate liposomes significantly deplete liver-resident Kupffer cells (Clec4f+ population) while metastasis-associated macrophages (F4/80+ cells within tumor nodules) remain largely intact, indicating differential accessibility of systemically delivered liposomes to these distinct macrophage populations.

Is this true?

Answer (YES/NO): YES